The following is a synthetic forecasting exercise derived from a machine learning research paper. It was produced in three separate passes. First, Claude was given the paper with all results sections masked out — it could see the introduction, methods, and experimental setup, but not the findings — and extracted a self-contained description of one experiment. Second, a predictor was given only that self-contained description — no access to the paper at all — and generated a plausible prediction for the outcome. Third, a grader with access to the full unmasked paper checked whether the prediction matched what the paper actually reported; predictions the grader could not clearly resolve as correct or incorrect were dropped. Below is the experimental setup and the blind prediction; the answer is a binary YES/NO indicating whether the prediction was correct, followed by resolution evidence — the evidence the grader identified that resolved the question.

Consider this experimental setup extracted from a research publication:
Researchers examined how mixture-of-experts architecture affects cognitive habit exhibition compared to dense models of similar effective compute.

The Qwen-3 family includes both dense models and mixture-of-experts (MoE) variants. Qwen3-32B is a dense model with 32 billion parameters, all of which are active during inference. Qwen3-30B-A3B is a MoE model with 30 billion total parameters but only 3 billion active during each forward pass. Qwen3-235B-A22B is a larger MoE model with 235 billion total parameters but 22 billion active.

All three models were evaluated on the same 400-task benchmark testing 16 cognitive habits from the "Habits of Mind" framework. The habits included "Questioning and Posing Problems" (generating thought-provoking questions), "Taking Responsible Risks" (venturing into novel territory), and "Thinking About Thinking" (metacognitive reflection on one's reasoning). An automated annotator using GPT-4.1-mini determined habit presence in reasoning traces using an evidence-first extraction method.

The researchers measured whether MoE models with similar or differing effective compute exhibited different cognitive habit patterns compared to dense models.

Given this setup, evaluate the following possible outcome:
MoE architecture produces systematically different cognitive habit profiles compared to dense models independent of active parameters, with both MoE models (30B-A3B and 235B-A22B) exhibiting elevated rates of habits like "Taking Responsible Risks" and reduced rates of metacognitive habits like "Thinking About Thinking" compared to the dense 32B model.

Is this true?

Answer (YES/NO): NO